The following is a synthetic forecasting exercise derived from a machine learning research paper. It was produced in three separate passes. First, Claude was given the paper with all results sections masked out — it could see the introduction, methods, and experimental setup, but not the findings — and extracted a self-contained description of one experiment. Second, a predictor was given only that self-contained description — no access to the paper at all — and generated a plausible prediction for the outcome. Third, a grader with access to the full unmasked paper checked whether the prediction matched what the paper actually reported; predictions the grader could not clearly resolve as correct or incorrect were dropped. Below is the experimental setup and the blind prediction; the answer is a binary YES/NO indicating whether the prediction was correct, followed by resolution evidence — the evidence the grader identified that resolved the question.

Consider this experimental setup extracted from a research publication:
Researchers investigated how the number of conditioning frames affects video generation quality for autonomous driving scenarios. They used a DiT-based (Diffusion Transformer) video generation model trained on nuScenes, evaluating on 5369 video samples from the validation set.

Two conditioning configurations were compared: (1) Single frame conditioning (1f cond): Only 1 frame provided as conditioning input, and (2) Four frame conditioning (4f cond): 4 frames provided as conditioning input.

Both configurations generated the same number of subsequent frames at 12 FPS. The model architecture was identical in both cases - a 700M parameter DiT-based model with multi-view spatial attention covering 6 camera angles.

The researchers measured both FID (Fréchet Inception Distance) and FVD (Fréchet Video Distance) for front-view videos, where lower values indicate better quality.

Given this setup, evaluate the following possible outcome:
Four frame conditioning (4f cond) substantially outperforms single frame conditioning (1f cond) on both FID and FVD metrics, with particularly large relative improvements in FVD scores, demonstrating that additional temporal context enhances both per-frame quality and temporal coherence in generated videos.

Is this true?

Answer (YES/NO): NO